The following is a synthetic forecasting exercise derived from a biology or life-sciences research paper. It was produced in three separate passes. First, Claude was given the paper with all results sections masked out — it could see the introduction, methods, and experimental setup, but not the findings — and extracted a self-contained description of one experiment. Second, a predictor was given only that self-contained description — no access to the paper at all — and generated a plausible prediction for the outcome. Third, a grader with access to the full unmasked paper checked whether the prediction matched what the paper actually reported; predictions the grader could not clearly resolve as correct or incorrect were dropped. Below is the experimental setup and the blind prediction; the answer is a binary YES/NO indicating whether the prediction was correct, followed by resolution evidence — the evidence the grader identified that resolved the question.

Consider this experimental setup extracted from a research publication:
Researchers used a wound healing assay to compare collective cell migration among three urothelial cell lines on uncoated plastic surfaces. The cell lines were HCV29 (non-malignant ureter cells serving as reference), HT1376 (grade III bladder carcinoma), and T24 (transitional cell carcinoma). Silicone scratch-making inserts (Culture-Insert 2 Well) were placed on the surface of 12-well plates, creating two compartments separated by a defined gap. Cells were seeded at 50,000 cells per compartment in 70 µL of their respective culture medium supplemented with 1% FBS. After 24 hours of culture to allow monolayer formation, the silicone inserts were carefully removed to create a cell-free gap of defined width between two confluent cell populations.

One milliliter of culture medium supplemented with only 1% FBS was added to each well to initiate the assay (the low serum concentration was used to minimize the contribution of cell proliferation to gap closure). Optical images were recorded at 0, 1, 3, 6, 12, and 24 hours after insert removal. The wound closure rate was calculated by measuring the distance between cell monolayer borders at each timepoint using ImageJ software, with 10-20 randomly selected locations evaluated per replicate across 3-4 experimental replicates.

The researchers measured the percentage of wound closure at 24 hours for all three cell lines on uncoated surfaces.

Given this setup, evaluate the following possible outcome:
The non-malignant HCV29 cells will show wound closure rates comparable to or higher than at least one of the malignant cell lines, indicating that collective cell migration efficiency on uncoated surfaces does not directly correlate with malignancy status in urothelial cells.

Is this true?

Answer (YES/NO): YES